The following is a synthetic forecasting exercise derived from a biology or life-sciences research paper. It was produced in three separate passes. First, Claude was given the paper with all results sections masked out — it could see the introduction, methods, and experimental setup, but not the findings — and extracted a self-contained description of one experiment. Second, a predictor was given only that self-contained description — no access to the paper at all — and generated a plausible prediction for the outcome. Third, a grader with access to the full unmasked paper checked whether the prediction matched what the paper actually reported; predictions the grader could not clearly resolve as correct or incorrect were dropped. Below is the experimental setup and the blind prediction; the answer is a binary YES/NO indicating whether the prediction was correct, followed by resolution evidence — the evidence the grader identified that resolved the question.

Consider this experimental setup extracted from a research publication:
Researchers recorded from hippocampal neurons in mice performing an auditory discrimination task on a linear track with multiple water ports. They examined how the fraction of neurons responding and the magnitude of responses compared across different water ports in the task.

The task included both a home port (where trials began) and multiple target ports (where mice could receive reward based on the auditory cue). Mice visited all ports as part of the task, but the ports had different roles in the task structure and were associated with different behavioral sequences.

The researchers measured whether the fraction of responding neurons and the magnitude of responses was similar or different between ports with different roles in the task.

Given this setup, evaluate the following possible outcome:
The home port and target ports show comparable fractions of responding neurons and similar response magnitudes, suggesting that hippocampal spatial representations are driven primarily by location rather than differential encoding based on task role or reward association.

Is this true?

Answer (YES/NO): NO